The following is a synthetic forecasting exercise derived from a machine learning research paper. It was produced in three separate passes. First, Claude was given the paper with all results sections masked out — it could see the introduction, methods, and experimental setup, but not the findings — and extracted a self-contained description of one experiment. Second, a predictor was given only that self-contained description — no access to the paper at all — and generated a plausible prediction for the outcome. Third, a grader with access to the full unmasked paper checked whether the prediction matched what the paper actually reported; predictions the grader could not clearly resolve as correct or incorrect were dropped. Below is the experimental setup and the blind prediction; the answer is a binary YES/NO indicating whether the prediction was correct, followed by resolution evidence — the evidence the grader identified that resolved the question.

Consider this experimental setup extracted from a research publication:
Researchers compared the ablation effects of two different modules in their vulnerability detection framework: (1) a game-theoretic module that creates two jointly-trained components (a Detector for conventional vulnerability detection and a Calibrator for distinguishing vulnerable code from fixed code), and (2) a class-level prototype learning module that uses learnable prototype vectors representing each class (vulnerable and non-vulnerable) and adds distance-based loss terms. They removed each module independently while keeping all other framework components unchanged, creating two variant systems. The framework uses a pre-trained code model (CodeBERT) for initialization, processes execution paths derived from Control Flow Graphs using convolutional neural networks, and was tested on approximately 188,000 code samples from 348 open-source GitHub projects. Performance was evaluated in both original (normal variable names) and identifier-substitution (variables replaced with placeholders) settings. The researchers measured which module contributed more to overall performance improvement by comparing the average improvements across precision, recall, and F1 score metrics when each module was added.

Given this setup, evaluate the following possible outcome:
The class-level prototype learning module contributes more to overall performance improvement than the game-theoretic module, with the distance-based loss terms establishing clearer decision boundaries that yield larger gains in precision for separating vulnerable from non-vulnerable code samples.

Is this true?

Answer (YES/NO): NO